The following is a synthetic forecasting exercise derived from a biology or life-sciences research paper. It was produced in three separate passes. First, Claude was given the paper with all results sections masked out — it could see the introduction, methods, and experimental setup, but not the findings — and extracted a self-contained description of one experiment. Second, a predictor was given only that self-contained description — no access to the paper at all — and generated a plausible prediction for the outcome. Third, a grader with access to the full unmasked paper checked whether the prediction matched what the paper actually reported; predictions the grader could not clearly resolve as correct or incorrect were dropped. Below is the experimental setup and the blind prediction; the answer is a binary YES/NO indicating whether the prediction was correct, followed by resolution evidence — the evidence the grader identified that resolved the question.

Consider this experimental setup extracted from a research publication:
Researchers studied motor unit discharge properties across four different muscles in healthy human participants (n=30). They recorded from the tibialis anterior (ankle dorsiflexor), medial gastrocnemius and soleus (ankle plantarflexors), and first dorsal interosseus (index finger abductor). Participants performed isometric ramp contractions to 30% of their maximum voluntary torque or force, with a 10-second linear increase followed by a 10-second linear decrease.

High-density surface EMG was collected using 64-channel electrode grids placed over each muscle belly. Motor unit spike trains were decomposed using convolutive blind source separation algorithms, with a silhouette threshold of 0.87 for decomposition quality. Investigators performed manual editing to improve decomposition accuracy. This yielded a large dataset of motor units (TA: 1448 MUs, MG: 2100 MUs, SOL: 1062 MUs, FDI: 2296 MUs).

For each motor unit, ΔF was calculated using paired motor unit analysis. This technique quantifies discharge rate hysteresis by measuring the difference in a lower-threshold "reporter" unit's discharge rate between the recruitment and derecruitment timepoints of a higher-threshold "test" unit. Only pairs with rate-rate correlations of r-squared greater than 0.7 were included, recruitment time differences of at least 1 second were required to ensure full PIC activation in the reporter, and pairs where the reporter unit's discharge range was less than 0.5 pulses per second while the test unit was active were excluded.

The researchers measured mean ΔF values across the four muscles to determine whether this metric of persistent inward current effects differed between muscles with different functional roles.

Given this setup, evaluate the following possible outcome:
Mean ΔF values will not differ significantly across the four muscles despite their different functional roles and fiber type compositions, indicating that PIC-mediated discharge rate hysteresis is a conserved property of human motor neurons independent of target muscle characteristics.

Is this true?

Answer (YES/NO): NO